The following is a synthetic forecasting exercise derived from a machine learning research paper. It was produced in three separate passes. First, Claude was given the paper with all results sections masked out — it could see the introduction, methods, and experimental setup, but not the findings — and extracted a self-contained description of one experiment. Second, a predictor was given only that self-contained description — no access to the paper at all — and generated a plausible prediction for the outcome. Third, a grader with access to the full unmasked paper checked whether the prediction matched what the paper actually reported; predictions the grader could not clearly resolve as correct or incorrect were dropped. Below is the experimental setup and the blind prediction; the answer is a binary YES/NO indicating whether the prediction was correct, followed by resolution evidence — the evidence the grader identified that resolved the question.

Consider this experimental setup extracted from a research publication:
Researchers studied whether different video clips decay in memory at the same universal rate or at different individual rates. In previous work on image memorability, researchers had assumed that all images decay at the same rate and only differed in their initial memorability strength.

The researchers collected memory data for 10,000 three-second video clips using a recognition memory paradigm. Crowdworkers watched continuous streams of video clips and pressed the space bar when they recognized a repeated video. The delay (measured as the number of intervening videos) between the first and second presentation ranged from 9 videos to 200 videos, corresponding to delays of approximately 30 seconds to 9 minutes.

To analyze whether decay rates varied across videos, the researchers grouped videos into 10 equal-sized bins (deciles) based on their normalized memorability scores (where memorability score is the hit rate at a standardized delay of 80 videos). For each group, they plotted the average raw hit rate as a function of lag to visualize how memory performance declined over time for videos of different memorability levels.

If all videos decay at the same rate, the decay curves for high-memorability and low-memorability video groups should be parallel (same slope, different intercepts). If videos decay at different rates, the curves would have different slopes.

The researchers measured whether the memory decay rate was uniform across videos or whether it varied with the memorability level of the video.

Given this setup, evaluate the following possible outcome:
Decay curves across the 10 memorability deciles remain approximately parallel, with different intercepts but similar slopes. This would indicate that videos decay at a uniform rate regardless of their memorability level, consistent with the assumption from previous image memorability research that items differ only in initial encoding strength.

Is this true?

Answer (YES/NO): NO